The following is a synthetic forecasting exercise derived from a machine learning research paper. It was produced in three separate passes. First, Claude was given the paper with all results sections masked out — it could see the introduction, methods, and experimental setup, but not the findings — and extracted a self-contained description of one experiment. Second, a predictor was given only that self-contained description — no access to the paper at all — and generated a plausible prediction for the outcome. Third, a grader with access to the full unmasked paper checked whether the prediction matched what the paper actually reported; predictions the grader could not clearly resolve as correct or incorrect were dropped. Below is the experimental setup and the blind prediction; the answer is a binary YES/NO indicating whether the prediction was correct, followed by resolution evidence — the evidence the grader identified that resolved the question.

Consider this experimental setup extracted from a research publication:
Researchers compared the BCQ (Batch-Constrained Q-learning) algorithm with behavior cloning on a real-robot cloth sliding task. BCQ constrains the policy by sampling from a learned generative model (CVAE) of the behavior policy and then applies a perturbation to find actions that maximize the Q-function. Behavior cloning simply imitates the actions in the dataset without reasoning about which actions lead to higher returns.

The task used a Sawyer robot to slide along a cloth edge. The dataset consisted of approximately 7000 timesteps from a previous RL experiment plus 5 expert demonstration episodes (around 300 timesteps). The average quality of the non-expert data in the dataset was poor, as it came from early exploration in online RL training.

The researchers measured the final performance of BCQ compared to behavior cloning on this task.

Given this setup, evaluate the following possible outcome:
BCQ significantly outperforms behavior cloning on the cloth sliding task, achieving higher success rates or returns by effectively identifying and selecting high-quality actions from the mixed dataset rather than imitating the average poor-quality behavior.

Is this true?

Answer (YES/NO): NO